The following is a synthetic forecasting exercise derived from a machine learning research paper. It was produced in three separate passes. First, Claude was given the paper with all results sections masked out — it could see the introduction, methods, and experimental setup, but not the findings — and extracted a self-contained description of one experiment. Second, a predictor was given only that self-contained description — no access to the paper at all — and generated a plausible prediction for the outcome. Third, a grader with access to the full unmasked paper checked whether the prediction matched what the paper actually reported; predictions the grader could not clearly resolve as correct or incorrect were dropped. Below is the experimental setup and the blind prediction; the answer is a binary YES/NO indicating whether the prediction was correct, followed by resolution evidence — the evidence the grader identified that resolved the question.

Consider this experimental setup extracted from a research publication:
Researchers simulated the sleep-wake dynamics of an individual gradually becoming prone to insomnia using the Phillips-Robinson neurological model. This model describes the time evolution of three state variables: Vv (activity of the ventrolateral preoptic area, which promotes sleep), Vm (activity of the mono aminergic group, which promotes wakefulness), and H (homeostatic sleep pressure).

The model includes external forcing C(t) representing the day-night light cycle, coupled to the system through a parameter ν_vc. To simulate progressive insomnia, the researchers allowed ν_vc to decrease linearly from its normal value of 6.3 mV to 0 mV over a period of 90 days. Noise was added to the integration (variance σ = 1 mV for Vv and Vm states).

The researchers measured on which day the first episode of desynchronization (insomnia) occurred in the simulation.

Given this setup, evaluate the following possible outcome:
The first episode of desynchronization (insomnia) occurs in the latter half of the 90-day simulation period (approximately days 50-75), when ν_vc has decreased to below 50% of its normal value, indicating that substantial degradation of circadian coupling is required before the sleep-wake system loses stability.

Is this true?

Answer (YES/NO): NO